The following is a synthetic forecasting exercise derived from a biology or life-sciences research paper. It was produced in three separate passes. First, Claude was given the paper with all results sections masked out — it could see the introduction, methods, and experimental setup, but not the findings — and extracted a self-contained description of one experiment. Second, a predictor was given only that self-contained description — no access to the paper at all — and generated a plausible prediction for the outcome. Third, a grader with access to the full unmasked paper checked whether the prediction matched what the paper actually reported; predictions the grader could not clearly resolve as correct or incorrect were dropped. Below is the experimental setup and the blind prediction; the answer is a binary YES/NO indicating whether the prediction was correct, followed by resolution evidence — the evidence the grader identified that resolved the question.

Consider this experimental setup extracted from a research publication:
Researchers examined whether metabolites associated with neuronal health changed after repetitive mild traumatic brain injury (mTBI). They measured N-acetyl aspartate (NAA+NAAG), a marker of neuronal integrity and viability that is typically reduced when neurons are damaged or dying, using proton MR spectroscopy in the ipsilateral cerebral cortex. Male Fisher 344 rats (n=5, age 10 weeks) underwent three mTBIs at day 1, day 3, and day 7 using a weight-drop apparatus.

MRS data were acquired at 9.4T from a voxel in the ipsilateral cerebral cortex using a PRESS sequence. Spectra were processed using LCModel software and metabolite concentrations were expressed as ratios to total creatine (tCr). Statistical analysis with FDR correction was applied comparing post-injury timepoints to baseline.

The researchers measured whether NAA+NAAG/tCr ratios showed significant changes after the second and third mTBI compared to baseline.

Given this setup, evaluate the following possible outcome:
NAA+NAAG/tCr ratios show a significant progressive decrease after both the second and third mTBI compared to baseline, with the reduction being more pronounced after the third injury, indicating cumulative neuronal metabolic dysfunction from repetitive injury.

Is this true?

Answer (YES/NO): NO